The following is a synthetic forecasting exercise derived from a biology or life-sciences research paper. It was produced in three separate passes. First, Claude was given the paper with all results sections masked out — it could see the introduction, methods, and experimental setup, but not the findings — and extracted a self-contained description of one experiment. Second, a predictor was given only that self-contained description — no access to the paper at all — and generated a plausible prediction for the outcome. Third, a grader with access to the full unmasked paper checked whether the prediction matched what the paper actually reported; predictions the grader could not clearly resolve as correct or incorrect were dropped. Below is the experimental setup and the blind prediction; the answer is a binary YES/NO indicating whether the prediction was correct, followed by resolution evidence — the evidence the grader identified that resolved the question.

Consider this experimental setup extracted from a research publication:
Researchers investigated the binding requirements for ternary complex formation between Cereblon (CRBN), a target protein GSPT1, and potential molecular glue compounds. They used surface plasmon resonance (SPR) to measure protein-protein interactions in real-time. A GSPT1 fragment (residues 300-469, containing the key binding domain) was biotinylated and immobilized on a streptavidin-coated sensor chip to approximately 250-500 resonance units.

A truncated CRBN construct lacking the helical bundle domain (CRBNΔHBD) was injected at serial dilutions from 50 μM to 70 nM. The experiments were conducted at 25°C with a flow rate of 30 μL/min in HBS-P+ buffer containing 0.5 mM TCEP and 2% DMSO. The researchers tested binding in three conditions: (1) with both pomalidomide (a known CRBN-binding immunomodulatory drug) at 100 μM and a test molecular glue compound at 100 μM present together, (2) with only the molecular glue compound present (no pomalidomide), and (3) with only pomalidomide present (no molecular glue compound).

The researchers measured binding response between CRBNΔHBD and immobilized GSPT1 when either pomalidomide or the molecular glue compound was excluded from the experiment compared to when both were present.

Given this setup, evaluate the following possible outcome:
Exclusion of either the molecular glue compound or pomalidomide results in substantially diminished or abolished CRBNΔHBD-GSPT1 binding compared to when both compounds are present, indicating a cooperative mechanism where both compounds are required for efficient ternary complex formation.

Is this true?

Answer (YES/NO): YES